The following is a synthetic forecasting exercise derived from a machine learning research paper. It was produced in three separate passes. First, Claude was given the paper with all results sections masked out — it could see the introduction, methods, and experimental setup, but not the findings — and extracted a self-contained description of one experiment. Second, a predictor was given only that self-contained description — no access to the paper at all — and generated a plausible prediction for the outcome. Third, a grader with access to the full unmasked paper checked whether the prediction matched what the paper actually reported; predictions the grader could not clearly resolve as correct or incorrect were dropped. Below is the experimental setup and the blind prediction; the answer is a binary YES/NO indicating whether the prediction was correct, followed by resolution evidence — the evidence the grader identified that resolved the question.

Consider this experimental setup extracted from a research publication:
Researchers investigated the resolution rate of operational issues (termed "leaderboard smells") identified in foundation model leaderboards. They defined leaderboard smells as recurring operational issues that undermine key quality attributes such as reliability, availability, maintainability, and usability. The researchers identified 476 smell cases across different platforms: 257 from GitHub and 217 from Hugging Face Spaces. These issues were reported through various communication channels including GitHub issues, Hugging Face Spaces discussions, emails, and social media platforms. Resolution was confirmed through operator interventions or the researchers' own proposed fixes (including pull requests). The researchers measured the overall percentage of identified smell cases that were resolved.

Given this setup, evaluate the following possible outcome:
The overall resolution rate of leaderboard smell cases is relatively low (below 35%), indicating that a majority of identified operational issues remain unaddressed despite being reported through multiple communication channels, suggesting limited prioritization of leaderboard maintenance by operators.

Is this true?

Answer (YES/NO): NO